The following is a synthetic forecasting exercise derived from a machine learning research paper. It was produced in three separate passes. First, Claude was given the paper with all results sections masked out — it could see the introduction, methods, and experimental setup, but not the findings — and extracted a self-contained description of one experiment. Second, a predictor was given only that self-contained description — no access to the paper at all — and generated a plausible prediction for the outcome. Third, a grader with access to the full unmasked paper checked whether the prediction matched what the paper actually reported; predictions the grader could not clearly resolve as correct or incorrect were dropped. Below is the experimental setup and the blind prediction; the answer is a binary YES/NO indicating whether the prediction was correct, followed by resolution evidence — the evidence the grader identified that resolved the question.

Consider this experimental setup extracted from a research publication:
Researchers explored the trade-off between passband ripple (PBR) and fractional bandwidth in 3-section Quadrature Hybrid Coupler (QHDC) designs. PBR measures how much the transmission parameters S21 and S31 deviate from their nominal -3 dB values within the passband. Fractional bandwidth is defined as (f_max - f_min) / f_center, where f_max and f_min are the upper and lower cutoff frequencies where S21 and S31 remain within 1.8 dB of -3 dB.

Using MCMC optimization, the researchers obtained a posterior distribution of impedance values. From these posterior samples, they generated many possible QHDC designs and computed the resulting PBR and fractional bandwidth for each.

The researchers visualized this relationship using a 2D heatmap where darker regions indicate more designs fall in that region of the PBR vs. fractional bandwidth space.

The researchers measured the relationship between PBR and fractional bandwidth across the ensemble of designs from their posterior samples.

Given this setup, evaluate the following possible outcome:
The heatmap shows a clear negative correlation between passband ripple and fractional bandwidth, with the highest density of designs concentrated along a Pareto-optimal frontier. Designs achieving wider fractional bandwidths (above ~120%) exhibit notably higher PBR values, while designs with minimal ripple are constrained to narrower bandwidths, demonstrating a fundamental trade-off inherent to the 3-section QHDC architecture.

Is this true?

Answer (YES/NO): NO